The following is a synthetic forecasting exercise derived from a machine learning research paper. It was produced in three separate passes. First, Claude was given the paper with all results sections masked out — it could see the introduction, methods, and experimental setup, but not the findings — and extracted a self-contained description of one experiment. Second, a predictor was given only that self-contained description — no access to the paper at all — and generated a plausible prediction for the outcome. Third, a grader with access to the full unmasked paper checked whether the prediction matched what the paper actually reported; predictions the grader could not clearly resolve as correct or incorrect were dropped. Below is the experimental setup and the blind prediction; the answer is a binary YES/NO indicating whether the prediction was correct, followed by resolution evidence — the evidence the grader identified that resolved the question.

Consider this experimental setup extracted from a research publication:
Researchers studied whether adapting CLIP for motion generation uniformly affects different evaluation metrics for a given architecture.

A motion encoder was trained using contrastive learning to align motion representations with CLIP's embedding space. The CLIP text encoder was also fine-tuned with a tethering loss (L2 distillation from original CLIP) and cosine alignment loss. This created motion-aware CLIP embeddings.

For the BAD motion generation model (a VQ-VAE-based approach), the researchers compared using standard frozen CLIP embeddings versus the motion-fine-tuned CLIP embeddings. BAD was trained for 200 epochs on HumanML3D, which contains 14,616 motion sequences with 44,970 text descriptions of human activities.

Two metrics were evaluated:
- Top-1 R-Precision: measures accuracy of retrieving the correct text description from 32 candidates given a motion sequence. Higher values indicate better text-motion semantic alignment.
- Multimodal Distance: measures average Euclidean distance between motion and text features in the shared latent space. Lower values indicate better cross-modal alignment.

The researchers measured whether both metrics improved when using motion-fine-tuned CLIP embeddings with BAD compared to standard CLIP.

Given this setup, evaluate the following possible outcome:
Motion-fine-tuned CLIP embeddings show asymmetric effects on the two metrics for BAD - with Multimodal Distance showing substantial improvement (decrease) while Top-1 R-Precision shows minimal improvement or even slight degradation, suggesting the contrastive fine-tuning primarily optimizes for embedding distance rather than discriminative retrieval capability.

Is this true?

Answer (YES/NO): NO